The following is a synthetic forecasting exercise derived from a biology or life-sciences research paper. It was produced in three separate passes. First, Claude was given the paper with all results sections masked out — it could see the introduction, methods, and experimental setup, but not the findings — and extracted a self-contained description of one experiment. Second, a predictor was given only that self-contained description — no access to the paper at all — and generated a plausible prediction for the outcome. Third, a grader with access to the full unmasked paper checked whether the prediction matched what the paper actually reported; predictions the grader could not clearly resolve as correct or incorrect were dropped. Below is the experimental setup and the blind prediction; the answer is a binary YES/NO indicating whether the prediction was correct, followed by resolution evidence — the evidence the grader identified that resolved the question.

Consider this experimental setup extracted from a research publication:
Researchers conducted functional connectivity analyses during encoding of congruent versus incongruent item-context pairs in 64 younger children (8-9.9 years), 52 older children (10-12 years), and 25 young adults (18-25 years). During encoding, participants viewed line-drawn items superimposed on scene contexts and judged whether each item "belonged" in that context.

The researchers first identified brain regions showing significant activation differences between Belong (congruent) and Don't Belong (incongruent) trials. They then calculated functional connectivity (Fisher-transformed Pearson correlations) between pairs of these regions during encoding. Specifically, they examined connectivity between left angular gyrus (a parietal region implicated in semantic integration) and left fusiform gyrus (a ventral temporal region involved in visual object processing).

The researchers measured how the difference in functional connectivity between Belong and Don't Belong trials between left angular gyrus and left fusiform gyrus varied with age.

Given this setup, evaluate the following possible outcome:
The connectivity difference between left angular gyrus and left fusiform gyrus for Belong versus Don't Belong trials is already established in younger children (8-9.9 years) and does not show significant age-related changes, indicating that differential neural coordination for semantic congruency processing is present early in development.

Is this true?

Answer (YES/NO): NO